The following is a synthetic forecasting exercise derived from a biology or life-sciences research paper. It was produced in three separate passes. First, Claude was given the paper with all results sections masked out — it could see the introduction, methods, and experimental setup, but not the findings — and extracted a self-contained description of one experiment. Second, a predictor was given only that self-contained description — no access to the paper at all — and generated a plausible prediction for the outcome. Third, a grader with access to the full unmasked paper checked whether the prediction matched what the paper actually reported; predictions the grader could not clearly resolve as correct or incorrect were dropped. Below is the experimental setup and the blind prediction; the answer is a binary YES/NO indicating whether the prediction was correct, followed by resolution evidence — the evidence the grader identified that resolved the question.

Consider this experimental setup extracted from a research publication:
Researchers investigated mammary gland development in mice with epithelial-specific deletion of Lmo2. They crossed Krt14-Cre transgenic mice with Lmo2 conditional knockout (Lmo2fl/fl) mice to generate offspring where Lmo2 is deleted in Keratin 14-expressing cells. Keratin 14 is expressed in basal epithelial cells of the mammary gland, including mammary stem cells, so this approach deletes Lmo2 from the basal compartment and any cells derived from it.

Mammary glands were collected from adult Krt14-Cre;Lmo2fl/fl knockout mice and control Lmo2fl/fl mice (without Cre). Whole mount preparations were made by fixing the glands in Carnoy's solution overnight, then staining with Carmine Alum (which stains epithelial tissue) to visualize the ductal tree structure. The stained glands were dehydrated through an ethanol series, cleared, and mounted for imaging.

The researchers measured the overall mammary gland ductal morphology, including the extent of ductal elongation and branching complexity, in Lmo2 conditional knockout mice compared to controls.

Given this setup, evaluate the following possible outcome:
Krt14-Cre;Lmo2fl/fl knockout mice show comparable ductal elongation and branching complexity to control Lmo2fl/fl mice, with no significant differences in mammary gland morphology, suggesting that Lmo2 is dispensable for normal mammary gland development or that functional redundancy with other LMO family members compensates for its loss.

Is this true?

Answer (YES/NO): YES